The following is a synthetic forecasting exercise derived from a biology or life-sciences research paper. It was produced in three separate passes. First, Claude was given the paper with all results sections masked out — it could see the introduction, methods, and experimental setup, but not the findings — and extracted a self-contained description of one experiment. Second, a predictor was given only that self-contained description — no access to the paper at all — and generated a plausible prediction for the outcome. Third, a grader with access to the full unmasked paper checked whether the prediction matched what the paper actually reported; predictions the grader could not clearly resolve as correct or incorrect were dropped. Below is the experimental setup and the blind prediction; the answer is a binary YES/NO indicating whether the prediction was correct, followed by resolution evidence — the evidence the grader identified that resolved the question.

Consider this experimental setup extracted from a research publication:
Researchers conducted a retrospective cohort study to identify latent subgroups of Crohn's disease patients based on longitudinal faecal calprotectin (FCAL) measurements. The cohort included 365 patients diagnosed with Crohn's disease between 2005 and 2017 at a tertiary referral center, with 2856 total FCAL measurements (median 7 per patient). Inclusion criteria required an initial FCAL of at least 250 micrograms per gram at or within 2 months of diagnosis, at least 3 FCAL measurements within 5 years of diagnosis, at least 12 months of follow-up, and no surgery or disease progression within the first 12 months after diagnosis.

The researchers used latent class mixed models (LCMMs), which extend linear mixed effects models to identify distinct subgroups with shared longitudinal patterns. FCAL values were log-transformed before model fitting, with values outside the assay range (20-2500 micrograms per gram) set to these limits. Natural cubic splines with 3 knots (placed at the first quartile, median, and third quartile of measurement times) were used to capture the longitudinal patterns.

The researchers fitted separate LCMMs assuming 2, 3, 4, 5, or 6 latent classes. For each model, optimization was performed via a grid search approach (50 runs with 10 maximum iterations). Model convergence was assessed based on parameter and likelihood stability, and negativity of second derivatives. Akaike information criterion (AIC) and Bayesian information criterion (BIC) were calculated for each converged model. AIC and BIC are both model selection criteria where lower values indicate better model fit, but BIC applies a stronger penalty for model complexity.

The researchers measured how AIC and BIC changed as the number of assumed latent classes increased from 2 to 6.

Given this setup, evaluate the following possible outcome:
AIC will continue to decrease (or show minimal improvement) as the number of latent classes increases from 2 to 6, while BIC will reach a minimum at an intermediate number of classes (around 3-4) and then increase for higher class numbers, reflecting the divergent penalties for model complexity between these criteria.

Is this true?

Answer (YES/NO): NO